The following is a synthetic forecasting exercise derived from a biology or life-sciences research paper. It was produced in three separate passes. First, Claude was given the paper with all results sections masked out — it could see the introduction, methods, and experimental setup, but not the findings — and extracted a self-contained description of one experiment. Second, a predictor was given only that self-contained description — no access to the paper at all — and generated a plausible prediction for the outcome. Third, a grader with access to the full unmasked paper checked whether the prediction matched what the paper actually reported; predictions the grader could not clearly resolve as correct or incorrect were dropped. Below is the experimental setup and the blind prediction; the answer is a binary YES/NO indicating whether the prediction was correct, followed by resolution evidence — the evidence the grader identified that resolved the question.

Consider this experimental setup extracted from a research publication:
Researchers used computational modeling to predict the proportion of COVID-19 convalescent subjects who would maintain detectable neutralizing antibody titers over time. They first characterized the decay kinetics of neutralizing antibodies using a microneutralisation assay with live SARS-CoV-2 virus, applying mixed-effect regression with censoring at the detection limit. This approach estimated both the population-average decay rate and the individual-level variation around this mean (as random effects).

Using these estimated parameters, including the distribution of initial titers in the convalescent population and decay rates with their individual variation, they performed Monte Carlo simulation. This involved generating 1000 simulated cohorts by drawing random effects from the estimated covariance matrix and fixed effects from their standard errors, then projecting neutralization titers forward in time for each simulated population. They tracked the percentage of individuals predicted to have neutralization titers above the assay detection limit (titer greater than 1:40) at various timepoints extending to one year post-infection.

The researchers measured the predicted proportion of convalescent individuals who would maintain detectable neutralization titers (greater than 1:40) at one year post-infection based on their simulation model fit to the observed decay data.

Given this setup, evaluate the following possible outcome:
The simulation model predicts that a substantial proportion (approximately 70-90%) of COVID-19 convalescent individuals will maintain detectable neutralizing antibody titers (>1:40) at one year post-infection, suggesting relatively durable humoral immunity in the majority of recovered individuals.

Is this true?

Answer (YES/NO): NO